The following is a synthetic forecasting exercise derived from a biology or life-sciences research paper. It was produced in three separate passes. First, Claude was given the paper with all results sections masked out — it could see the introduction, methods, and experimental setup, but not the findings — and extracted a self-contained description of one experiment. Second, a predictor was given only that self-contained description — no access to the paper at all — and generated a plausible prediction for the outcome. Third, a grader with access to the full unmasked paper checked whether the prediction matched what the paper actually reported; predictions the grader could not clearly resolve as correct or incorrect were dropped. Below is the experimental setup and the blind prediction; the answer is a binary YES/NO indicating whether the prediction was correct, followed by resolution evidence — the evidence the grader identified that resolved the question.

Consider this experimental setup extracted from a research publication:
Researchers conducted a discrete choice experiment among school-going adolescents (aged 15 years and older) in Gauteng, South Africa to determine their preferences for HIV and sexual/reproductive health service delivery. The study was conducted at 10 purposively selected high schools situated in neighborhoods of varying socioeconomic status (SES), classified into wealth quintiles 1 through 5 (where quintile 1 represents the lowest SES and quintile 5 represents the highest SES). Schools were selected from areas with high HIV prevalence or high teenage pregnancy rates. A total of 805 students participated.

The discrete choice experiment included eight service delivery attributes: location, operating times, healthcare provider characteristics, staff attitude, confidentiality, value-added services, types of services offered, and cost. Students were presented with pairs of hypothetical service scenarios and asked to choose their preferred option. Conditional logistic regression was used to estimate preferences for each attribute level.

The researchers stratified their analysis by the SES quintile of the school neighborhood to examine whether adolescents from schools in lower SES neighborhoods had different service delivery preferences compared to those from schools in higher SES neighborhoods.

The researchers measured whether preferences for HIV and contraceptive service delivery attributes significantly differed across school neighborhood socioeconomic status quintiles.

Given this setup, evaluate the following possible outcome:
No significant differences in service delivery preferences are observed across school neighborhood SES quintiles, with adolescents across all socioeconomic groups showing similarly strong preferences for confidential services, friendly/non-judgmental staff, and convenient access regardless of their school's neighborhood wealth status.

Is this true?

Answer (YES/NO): NO